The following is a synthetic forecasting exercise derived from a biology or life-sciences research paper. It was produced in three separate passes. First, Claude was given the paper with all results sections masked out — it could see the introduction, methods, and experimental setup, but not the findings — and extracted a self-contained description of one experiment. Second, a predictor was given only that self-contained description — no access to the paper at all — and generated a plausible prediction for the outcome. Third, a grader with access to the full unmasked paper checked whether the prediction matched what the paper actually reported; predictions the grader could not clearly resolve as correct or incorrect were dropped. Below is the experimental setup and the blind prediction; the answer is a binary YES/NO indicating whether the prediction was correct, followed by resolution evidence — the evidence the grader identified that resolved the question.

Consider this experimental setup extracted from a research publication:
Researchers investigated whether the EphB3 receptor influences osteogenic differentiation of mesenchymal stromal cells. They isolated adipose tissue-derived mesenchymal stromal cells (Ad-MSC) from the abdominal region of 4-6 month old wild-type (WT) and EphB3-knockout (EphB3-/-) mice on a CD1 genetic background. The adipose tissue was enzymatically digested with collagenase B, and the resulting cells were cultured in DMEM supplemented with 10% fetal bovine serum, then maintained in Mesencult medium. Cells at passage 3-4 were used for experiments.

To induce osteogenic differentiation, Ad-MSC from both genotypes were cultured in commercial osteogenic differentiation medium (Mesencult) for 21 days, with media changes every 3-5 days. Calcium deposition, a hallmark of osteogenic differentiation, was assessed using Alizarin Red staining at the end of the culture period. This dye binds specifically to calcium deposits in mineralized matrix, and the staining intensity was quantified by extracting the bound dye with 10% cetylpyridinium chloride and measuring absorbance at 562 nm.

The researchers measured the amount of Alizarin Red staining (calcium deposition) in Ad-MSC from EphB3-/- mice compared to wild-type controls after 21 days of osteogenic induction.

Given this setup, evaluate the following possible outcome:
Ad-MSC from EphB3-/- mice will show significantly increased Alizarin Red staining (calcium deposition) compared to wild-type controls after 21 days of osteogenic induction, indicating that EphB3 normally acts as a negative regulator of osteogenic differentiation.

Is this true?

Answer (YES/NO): YES